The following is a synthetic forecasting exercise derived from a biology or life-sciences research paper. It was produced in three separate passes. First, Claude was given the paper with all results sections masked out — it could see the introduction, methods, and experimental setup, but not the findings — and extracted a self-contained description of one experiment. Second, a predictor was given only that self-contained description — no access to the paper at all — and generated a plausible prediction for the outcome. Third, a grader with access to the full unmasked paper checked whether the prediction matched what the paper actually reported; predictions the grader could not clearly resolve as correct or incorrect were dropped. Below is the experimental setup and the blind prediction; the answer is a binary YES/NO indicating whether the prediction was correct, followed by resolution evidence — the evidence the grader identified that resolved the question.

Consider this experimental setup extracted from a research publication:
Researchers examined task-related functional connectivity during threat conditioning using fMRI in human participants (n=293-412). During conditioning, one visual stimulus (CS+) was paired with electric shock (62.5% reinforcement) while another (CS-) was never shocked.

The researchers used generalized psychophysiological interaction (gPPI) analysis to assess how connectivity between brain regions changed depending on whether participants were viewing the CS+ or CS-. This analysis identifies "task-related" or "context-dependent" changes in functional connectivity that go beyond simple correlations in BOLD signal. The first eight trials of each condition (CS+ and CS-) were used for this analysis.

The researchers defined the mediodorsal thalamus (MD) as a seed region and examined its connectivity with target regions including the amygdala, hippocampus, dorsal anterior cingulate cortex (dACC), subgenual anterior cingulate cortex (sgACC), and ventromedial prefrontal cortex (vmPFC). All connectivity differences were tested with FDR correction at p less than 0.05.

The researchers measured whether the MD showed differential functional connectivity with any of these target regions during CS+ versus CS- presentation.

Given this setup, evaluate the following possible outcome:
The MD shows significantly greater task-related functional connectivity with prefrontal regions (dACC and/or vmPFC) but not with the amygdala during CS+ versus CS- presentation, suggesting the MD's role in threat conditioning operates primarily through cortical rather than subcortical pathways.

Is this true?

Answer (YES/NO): NO